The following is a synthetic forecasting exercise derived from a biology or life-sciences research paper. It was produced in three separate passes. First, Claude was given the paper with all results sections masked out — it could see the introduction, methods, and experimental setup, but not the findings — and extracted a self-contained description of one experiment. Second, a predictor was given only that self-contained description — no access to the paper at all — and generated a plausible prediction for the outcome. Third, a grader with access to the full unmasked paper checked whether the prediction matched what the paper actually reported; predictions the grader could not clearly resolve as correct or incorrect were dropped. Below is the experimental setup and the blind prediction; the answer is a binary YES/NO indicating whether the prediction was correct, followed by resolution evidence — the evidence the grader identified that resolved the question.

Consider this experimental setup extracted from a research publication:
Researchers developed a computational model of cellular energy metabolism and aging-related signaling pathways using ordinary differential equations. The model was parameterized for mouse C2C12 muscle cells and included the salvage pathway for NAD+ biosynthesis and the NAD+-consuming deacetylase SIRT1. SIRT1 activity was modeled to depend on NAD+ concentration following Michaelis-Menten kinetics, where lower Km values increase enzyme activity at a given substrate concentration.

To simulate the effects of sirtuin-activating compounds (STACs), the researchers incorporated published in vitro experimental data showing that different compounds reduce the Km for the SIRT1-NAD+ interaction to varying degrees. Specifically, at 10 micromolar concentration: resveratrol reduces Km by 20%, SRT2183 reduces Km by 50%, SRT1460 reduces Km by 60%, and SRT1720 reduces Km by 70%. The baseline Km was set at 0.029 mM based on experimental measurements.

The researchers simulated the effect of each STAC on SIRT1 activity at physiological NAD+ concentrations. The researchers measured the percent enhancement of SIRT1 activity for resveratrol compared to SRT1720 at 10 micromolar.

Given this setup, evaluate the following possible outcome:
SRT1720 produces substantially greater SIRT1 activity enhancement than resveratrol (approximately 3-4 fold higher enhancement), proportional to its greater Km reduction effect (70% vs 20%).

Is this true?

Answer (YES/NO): NO